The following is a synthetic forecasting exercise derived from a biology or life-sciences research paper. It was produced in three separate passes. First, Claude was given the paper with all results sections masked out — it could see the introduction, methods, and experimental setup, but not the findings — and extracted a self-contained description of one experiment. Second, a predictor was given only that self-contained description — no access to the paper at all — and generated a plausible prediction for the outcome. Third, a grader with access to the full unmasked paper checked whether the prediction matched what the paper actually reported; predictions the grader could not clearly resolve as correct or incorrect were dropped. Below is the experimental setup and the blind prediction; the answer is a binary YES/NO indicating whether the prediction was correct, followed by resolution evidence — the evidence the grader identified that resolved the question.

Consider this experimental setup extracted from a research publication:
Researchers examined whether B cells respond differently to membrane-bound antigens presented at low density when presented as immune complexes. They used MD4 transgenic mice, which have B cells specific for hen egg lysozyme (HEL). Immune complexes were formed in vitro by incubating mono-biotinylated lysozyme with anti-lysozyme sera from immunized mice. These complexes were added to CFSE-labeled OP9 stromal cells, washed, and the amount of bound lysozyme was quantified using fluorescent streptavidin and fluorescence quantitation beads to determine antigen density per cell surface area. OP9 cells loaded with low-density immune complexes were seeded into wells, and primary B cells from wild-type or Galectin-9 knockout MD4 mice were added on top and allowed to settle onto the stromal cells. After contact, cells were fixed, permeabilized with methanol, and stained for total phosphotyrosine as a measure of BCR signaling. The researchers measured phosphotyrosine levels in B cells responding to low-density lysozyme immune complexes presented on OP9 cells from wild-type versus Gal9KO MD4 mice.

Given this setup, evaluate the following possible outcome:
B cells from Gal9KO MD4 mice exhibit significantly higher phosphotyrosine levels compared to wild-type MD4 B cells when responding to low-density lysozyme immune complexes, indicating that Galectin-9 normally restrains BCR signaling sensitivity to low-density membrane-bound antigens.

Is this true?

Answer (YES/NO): YES